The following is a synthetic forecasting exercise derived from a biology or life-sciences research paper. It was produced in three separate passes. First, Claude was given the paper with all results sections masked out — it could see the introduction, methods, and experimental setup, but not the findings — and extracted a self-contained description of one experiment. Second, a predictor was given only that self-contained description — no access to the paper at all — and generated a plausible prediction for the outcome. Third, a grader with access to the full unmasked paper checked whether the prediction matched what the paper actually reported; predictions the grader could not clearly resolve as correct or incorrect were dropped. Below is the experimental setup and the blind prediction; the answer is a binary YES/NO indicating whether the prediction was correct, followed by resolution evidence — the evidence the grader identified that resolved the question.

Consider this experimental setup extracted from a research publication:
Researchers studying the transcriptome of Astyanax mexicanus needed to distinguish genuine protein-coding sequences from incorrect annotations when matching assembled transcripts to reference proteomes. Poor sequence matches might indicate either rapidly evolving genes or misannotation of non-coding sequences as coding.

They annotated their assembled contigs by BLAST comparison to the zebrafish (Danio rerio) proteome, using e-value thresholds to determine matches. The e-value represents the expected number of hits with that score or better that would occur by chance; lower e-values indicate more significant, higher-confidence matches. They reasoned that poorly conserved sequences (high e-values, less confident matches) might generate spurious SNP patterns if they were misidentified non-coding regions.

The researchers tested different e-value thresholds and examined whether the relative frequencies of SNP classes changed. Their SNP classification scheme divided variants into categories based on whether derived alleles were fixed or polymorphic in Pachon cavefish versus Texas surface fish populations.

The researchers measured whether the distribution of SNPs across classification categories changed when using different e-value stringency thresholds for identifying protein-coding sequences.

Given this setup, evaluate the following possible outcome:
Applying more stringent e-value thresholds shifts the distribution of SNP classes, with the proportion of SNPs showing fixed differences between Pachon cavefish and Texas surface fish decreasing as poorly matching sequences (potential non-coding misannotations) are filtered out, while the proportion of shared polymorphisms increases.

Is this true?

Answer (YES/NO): NO